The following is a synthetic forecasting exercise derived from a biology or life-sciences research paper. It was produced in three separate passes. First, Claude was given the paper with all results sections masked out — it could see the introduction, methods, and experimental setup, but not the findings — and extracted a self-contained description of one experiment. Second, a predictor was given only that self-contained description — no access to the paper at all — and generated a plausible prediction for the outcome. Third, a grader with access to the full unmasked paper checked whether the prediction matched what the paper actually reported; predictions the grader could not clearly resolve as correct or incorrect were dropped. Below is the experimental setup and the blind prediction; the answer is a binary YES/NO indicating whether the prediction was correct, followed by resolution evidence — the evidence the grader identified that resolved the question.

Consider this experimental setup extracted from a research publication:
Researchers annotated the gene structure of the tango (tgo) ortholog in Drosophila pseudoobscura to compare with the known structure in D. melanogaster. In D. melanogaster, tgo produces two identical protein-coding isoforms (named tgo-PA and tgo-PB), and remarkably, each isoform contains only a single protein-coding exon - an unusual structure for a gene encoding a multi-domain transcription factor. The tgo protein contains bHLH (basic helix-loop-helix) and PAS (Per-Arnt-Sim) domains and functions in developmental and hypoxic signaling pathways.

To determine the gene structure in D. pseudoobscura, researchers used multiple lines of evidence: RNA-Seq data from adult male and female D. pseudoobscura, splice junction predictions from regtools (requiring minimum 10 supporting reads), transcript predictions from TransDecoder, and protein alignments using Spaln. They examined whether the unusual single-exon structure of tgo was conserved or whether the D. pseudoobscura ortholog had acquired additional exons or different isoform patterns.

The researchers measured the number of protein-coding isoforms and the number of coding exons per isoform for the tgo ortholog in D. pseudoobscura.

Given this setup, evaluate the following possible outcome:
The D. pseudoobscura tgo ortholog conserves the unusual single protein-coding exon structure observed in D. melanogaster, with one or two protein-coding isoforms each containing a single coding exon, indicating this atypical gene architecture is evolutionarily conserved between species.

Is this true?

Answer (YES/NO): YES